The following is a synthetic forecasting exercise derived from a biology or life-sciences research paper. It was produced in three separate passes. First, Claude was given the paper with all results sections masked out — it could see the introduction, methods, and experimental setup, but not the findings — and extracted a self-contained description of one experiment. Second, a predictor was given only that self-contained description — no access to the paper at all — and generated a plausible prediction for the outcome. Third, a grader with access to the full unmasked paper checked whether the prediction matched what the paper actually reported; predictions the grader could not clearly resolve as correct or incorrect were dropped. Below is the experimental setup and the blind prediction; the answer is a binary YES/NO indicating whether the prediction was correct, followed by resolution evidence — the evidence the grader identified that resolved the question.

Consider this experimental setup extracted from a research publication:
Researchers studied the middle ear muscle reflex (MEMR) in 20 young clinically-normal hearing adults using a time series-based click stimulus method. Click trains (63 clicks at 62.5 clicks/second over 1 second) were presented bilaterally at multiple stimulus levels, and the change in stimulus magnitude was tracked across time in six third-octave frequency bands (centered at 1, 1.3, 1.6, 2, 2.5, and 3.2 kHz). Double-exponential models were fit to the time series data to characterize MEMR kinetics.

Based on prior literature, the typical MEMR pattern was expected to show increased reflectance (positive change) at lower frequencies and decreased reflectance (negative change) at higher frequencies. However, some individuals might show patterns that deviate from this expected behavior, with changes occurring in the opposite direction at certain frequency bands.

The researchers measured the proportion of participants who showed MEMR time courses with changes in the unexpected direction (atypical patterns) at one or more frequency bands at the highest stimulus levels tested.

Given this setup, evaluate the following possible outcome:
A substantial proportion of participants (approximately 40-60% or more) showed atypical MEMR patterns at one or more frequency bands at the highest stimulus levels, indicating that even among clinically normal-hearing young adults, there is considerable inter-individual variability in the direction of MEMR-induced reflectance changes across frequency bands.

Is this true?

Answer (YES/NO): NO